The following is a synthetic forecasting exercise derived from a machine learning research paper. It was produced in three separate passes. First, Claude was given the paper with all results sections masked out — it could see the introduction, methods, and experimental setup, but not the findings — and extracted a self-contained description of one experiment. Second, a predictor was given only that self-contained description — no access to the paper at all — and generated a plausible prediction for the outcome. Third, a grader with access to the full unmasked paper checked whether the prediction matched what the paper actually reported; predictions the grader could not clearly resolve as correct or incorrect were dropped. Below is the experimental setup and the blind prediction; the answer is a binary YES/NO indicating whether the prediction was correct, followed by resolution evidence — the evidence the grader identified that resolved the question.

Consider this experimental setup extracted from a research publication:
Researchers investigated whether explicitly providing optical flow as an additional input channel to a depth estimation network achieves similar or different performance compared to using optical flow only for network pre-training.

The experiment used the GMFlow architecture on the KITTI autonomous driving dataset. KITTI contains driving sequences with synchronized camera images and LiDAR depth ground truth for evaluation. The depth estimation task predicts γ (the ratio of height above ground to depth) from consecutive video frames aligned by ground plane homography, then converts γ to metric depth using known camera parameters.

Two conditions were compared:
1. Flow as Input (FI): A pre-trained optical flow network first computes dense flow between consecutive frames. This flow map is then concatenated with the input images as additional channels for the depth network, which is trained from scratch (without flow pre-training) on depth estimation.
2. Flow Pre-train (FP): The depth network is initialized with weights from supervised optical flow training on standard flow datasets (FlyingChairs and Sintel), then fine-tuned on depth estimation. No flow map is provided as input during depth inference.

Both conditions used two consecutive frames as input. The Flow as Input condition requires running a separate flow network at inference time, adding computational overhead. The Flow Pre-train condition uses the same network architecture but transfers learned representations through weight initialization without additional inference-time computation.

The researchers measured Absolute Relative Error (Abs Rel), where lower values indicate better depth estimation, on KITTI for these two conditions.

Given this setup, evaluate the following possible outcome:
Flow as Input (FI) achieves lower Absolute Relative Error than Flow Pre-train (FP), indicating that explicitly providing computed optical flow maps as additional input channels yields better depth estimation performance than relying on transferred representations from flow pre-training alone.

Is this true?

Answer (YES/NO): NO